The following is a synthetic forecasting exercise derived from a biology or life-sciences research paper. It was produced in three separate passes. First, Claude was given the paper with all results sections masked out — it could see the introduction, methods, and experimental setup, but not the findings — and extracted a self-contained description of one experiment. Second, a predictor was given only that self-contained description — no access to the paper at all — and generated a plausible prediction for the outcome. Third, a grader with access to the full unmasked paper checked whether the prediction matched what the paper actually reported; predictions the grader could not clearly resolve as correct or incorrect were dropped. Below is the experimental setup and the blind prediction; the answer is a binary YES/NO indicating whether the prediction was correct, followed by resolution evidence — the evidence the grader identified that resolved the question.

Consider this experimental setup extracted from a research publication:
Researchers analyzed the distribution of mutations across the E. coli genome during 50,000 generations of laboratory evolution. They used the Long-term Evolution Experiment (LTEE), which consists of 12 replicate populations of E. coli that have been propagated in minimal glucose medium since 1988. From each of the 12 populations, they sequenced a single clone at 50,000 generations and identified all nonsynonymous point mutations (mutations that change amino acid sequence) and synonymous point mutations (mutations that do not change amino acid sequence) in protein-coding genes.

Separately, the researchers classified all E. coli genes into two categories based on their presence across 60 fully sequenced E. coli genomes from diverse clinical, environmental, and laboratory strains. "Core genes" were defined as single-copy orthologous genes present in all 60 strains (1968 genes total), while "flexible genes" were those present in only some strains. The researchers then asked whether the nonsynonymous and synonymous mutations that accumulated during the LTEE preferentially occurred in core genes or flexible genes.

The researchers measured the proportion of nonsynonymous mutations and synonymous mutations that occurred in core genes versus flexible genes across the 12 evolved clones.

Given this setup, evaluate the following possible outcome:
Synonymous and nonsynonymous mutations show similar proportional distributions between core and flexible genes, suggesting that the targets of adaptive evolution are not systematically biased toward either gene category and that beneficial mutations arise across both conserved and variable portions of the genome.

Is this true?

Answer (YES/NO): NO